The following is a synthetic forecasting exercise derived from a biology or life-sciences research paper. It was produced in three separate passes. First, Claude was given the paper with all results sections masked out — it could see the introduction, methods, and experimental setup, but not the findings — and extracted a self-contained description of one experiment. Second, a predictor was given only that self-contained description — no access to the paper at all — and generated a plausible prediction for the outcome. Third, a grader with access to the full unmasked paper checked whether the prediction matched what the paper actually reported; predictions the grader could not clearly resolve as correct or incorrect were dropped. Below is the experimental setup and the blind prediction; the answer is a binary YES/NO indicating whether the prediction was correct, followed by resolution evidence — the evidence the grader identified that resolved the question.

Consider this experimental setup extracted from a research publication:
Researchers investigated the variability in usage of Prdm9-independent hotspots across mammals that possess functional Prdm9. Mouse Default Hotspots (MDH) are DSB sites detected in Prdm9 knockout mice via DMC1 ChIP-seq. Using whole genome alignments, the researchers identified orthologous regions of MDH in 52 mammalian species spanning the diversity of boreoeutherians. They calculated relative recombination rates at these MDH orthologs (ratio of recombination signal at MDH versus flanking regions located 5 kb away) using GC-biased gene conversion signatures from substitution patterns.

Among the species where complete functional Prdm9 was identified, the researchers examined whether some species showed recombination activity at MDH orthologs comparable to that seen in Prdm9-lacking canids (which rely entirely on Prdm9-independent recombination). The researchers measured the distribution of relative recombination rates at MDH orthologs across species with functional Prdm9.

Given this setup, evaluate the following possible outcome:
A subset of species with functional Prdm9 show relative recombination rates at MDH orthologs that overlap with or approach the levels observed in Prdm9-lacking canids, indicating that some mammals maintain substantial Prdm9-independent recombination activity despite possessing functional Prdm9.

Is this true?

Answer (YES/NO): YES